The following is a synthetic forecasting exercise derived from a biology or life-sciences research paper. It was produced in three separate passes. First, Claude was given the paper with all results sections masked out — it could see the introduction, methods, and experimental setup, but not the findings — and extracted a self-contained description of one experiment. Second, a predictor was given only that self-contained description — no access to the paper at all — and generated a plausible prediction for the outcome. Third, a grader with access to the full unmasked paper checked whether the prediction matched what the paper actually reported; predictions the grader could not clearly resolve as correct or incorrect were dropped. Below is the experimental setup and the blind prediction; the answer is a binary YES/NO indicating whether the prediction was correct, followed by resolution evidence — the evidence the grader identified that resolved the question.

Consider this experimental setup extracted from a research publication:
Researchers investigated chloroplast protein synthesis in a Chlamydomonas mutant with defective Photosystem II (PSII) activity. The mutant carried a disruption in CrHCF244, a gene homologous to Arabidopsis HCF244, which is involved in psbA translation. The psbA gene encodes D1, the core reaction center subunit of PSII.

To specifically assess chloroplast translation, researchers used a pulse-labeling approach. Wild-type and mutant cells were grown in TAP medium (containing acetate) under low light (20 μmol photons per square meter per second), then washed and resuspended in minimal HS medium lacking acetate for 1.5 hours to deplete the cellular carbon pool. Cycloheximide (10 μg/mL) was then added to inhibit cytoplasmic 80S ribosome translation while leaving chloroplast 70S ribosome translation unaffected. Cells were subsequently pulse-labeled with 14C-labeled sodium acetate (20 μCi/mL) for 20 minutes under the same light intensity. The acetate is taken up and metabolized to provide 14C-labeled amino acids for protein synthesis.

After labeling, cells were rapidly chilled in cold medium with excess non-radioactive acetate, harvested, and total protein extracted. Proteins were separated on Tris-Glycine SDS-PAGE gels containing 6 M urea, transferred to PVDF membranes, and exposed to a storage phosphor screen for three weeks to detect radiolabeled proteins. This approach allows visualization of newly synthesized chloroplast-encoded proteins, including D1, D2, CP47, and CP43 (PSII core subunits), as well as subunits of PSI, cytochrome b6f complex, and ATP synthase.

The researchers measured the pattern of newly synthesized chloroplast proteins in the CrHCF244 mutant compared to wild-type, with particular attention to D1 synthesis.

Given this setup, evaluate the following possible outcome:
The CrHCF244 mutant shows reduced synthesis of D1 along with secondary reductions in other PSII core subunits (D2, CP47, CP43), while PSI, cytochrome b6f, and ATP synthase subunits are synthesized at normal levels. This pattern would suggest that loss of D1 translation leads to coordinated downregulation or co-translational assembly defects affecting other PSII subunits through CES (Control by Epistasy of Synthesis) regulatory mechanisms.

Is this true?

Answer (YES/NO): NO